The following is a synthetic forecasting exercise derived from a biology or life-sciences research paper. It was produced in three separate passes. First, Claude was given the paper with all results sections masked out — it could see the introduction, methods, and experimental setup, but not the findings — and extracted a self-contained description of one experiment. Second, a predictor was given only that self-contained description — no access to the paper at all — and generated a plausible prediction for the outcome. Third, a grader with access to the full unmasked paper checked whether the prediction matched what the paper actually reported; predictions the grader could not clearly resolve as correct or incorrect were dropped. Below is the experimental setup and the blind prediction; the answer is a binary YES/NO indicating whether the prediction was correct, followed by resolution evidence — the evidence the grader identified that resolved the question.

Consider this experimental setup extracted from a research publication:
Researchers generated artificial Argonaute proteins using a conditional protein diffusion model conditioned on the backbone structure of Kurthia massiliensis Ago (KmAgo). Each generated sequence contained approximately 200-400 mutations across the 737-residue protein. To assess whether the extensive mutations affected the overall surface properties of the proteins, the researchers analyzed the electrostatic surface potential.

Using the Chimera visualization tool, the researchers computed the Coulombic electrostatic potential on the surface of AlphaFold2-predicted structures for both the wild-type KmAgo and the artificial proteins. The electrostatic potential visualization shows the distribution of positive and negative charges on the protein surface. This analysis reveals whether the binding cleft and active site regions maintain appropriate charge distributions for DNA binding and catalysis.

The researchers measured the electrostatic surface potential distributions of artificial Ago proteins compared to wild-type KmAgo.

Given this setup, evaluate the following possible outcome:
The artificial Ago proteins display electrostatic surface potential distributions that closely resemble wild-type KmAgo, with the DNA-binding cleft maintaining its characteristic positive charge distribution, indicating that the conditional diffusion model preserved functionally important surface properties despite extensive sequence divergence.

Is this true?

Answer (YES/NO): YES